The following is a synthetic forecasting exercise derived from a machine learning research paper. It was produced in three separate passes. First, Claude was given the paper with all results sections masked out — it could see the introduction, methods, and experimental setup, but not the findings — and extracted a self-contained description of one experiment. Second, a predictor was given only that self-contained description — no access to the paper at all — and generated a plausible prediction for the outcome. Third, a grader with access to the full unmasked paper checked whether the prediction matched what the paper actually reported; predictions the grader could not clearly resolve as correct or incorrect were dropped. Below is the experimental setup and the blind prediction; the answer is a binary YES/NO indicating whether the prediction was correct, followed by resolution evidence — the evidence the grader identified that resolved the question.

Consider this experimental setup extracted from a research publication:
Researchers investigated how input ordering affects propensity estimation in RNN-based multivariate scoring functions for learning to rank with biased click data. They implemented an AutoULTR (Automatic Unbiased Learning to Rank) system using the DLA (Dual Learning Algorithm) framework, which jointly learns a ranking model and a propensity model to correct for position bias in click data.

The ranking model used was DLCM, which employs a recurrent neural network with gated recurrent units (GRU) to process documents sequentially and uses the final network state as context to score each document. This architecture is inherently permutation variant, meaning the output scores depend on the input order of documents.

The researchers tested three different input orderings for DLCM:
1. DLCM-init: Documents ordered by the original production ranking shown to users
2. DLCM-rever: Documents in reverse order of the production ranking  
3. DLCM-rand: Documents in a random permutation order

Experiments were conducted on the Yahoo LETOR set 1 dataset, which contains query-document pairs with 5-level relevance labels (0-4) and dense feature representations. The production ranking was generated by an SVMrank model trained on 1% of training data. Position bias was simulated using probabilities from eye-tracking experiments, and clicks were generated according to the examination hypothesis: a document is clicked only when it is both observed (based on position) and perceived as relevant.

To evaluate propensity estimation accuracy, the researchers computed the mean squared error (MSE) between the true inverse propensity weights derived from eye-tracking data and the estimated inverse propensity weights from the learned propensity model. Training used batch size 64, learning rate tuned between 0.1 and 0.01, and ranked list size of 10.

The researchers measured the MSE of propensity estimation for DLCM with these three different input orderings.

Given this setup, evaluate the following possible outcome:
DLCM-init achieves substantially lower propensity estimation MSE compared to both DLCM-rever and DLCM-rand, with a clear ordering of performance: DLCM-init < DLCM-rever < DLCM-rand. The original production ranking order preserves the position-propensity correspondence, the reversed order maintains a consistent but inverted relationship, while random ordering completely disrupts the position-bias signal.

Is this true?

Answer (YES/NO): NO